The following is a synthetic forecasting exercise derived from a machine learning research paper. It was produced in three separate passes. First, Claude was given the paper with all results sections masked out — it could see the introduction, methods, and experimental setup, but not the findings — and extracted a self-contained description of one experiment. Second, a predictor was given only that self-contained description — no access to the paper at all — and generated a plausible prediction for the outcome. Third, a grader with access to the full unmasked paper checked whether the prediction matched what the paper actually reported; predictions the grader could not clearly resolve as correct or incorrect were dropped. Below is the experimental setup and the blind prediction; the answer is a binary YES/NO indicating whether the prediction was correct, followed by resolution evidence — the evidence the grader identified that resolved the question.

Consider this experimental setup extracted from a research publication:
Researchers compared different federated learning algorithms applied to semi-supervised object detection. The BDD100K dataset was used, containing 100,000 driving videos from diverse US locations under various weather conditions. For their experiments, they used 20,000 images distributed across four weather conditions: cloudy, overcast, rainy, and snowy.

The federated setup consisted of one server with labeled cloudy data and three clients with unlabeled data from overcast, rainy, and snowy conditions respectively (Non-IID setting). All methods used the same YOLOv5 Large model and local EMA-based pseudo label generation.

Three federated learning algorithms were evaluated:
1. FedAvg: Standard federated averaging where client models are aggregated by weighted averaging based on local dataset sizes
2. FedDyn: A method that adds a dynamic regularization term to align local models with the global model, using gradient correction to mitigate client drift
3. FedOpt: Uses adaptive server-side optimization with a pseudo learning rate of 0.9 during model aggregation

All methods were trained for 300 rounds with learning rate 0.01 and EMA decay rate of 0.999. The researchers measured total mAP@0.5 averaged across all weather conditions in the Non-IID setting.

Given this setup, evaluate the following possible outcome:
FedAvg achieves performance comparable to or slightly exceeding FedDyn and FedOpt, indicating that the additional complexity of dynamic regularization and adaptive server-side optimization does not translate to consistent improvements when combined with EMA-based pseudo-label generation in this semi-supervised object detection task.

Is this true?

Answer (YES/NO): NO